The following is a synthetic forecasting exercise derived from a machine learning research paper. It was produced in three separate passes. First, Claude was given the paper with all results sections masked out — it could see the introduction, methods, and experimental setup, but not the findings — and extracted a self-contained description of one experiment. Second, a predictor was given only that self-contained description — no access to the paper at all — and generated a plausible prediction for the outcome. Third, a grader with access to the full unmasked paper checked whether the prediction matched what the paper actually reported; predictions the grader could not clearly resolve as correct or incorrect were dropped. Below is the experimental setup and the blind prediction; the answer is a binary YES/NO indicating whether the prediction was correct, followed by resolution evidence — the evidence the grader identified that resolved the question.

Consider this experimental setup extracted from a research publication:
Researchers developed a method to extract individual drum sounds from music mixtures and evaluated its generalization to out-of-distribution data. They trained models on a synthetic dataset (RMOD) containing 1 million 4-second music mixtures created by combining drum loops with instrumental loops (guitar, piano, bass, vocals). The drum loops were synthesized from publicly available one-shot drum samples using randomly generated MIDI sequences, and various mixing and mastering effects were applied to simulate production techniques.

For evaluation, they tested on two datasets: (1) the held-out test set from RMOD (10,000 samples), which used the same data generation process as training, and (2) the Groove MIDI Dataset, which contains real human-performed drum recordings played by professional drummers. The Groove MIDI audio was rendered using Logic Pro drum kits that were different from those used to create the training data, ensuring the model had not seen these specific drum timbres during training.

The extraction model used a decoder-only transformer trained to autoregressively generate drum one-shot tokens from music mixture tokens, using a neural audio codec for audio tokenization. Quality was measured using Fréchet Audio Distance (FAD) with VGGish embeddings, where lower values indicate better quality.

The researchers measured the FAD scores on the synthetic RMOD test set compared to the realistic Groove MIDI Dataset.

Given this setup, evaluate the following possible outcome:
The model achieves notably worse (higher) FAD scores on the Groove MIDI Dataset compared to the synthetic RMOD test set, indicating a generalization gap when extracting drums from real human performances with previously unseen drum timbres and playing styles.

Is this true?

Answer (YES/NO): YES